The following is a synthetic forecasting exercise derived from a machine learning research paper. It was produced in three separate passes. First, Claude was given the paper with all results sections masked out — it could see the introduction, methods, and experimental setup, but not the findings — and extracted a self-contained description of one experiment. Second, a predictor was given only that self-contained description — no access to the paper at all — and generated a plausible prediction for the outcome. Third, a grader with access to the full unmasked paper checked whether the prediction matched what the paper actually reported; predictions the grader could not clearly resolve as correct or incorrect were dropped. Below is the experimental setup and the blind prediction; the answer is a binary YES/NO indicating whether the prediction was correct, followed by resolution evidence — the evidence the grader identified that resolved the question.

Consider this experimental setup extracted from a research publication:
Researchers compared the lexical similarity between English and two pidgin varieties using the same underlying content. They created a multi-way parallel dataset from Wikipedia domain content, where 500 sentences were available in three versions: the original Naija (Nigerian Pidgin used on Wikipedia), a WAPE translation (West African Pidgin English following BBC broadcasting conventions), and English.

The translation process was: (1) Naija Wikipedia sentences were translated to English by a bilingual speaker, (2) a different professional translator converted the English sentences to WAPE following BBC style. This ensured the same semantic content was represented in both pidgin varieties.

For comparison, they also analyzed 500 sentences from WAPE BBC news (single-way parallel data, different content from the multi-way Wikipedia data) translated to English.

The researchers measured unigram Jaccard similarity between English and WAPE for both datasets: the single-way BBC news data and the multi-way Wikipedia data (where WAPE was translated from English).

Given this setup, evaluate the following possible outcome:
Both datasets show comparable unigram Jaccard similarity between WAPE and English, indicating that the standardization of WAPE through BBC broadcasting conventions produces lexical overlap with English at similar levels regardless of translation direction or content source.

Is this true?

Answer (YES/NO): NO